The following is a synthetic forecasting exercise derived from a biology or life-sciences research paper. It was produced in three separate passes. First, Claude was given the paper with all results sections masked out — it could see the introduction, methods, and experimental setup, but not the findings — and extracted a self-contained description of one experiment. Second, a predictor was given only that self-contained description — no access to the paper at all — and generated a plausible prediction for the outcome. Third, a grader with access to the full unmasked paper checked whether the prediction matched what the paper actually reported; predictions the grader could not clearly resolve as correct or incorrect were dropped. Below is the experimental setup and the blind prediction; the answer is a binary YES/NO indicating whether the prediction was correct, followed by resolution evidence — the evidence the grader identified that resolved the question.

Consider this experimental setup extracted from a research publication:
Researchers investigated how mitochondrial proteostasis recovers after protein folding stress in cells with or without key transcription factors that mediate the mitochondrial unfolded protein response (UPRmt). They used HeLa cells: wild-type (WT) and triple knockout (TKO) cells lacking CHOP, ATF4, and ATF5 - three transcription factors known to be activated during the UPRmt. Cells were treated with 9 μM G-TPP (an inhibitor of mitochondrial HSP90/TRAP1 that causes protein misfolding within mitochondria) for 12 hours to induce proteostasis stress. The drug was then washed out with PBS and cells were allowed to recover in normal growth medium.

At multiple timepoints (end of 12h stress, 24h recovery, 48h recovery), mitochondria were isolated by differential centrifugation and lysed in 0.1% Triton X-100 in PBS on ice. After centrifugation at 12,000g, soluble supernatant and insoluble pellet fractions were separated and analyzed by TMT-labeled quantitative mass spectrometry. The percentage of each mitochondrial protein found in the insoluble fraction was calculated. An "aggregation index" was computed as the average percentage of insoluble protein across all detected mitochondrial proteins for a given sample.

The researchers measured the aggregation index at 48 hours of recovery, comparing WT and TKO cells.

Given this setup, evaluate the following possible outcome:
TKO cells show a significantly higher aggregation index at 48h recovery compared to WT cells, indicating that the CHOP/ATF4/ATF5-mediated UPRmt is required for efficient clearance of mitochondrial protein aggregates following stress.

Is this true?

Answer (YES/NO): YES